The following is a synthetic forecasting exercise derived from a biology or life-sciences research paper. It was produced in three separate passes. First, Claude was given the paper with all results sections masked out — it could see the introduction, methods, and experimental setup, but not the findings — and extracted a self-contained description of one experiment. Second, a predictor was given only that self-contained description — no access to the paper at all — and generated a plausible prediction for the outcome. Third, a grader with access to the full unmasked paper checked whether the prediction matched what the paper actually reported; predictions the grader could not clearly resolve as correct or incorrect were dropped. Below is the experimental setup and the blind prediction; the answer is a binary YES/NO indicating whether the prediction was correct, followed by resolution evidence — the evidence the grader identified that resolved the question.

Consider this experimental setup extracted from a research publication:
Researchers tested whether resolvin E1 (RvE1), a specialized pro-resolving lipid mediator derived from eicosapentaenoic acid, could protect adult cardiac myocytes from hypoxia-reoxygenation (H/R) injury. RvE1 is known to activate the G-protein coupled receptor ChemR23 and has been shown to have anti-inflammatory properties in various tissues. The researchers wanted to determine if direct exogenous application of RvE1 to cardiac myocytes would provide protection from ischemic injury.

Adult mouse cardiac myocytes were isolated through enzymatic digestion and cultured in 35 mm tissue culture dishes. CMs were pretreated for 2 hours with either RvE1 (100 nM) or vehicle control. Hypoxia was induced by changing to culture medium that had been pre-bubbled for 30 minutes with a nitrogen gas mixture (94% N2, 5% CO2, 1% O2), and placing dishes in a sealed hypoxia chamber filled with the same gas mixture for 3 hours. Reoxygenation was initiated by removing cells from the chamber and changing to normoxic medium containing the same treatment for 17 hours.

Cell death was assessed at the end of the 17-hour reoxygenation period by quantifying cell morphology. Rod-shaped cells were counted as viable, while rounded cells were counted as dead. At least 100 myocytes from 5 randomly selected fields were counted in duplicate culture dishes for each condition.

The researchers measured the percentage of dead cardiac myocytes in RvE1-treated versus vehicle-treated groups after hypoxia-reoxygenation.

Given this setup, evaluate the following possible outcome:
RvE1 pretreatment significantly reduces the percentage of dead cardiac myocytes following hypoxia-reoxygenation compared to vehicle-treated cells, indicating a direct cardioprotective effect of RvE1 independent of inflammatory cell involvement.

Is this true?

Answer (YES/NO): YES